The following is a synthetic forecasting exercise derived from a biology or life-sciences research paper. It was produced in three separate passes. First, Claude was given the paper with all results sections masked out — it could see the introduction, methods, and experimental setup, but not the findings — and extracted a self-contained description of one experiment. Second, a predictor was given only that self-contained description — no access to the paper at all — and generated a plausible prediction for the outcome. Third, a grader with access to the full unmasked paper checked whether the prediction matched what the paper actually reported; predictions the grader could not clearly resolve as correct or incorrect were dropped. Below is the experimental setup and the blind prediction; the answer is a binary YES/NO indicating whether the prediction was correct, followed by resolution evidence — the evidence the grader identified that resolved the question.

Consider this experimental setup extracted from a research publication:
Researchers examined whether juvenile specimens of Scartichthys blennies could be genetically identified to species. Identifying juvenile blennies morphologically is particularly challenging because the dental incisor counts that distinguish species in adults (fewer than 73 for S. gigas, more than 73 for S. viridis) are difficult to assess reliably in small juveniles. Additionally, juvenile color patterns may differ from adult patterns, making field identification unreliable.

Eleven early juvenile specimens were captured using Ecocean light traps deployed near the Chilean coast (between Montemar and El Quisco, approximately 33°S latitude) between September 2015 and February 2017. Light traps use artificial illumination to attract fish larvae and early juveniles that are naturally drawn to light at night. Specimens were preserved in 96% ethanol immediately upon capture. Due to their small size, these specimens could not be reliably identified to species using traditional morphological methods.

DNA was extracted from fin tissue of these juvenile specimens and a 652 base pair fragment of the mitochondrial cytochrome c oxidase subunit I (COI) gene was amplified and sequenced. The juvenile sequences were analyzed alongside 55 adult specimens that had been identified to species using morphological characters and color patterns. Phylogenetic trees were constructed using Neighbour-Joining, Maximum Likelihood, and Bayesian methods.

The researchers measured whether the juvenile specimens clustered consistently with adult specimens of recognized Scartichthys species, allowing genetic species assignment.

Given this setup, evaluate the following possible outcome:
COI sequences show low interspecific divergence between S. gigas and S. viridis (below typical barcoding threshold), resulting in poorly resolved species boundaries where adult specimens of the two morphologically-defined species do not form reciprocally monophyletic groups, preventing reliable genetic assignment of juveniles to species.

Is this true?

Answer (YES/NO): NO